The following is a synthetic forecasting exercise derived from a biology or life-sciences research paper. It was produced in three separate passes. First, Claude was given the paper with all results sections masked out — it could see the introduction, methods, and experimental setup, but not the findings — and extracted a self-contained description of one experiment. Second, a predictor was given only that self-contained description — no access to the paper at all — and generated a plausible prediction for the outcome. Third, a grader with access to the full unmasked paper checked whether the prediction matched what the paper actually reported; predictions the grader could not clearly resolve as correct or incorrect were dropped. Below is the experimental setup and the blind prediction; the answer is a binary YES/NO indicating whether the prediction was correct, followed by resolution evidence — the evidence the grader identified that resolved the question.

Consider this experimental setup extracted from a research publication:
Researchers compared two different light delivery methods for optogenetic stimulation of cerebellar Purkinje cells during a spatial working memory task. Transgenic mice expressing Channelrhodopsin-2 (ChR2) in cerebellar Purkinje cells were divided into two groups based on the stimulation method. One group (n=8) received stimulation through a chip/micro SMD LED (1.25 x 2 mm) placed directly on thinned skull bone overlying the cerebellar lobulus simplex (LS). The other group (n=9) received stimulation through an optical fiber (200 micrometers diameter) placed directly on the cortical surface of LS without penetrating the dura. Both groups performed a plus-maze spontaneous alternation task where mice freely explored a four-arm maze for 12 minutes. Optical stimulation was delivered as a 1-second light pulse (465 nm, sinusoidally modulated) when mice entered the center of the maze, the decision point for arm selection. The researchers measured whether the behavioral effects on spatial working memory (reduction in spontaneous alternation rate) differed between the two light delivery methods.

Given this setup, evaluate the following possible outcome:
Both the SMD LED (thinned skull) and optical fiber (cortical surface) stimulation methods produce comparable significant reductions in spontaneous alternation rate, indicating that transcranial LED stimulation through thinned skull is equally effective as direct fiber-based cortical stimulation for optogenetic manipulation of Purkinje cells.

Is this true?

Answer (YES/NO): YES